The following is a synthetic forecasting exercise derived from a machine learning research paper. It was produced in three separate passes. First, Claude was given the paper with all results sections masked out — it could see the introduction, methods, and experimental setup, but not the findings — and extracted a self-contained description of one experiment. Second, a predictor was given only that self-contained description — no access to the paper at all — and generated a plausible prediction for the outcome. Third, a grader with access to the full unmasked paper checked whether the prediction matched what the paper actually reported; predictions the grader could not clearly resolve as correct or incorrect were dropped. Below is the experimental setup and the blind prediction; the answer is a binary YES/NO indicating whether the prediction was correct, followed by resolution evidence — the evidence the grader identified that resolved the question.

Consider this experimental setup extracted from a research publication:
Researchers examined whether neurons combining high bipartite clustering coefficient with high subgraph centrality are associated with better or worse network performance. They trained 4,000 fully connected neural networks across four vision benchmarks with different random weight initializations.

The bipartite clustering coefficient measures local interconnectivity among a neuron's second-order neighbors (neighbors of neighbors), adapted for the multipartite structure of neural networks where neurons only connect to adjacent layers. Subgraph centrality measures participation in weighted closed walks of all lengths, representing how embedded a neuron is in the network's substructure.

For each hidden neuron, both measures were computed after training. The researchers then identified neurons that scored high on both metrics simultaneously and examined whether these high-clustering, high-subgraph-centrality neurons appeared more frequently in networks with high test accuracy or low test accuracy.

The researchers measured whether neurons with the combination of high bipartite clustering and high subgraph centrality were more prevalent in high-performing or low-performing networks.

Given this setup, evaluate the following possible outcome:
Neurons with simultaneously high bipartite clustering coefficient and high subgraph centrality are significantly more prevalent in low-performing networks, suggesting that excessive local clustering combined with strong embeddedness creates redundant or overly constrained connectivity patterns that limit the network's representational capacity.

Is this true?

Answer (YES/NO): YES